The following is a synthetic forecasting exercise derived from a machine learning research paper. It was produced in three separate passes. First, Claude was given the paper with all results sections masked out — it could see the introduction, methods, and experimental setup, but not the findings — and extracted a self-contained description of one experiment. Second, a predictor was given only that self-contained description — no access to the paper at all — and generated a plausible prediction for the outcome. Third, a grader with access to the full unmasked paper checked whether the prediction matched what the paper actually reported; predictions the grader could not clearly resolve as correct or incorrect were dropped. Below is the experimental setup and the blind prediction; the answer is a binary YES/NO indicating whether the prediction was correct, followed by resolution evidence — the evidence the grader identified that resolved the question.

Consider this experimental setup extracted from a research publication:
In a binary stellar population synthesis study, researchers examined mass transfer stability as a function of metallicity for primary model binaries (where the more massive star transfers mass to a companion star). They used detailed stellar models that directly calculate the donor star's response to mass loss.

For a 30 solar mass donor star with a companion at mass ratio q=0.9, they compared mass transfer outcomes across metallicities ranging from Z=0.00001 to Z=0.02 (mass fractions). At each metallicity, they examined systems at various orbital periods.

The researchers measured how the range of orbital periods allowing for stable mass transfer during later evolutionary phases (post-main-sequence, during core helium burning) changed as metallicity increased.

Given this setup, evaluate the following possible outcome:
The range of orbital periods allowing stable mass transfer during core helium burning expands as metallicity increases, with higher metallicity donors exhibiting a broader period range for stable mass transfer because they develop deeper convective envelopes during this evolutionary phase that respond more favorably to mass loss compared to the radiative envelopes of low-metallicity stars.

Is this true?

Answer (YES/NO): NO